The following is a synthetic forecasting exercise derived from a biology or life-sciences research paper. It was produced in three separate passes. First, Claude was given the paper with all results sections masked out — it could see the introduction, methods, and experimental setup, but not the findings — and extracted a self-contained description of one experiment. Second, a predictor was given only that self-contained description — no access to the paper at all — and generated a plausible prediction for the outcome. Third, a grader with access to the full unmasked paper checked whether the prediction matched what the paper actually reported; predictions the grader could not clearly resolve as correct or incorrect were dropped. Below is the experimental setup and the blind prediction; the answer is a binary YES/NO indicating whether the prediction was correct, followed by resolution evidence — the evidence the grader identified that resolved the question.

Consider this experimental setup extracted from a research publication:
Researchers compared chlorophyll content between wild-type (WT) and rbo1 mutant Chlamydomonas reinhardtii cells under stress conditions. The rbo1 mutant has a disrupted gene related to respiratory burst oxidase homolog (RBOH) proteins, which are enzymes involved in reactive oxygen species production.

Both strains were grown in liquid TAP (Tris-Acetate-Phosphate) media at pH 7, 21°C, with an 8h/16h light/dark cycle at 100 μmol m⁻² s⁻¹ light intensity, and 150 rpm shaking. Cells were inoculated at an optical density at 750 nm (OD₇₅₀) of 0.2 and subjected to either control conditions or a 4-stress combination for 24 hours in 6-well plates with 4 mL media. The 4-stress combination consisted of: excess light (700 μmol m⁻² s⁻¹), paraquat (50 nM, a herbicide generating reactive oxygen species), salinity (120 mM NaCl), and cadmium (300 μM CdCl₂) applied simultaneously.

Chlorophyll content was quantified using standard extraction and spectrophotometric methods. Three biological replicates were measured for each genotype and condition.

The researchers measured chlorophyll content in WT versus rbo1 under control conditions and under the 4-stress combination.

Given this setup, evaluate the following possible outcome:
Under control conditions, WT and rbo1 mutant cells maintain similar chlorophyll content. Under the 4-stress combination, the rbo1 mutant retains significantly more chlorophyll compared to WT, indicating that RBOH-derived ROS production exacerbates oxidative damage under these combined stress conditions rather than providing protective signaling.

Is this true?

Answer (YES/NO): NO